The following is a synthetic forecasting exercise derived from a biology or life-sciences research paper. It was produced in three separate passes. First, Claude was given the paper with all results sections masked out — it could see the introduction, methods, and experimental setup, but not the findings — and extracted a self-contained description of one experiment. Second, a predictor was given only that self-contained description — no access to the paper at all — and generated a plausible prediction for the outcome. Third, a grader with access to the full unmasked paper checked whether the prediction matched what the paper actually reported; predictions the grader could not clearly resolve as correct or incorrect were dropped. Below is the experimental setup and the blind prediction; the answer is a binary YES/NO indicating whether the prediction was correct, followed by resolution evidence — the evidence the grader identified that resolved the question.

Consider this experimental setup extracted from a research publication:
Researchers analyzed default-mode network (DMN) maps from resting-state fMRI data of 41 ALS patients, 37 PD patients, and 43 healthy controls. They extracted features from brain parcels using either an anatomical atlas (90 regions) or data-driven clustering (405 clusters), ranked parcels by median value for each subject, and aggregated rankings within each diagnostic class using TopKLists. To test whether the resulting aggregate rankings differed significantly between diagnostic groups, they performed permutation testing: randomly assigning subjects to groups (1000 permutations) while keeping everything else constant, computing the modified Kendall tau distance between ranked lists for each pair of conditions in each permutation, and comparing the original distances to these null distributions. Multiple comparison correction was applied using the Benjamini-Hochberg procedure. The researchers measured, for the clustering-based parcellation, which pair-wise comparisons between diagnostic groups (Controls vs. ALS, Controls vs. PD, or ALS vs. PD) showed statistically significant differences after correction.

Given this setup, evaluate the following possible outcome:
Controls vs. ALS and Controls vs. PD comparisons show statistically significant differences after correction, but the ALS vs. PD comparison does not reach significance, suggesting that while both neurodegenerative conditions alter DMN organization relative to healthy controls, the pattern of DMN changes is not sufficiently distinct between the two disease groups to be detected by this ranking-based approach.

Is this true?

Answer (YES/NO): NO